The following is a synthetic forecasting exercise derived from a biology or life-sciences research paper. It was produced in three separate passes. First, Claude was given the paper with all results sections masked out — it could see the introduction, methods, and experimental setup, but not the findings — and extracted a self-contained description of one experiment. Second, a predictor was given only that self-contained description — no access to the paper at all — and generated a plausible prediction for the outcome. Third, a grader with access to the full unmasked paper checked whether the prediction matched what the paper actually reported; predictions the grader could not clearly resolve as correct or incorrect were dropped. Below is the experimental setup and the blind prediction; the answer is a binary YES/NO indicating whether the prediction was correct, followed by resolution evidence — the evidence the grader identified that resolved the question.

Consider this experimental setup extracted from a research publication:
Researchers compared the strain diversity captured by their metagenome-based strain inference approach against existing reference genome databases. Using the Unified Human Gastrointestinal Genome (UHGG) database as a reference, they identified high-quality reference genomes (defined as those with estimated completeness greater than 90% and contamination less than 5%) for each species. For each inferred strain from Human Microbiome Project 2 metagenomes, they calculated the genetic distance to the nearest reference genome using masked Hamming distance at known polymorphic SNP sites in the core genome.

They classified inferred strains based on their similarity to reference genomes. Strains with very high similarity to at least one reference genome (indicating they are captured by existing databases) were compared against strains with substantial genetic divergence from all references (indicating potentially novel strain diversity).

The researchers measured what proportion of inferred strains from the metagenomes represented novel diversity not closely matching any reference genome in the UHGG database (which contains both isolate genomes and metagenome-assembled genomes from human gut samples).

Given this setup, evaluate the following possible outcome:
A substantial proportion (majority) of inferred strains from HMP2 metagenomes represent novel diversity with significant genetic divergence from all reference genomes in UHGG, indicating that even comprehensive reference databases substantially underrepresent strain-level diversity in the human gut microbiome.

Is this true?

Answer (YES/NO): YES